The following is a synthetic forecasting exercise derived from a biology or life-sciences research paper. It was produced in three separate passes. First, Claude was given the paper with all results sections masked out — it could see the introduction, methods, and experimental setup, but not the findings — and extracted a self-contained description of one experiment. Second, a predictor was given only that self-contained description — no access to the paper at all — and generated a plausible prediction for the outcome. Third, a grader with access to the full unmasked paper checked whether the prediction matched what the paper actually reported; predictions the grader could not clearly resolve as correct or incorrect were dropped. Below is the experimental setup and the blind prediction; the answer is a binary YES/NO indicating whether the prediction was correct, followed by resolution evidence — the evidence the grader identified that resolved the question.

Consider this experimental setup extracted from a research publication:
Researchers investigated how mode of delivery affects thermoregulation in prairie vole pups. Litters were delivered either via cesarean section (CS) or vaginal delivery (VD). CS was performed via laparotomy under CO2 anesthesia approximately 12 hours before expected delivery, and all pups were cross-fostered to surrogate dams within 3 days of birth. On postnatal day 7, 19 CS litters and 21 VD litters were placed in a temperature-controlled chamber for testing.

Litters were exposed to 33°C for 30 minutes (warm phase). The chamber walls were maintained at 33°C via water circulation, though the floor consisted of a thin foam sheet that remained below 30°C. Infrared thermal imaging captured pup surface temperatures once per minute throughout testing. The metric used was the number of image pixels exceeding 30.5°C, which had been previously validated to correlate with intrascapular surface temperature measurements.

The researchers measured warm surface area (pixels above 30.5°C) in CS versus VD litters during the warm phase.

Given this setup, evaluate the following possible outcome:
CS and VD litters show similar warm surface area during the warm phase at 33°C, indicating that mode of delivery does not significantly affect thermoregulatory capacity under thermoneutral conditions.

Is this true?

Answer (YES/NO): NO